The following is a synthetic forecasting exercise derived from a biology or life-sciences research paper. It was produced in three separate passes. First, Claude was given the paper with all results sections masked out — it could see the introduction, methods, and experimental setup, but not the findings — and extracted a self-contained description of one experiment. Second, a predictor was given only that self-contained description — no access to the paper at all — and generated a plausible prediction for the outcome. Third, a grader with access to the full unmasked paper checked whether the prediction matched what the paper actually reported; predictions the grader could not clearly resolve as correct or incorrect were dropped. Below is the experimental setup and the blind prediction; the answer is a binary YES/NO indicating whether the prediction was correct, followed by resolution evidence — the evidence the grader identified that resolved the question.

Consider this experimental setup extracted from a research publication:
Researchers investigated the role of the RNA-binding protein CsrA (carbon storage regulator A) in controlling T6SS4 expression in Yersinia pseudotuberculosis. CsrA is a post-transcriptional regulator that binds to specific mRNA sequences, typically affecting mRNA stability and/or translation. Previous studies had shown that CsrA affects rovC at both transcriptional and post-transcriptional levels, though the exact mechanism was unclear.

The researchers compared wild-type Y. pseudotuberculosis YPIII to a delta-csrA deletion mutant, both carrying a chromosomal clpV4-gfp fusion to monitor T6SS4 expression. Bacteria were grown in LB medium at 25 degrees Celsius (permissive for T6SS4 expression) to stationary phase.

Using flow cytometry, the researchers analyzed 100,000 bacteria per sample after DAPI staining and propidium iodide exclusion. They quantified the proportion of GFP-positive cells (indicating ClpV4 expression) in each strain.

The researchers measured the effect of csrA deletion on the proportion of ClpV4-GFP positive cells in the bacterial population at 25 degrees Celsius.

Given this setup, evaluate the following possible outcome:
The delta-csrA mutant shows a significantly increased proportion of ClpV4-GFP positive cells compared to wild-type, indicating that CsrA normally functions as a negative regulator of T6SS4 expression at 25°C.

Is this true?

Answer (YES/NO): YES